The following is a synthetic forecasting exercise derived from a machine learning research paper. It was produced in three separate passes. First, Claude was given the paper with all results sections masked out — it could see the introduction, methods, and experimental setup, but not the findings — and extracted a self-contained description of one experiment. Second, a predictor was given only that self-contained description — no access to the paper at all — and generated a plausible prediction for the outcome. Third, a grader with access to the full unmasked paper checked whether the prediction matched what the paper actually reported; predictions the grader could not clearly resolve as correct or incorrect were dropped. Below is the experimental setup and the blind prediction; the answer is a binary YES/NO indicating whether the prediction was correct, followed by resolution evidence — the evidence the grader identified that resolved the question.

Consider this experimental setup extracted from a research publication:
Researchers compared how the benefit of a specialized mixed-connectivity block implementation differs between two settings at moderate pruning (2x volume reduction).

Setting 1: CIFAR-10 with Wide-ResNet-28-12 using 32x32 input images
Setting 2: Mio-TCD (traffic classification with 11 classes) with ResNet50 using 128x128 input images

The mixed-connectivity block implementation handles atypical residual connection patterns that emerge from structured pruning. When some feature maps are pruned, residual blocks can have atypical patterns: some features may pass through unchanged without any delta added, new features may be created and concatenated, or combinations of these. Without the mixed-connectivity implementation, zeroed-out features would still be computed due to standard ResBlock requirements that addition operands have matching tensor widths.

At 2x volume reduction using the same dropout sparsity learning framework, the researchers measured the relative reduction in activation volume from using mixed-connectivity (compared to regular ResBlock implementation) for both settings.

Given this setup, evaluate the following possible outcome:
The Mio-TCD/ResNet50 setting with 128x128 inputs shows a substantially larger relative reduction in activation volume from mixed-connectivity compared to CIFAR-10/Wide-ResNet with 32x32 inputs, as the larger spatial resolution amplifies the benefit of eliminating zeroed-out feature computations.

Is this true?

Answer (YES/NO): YES